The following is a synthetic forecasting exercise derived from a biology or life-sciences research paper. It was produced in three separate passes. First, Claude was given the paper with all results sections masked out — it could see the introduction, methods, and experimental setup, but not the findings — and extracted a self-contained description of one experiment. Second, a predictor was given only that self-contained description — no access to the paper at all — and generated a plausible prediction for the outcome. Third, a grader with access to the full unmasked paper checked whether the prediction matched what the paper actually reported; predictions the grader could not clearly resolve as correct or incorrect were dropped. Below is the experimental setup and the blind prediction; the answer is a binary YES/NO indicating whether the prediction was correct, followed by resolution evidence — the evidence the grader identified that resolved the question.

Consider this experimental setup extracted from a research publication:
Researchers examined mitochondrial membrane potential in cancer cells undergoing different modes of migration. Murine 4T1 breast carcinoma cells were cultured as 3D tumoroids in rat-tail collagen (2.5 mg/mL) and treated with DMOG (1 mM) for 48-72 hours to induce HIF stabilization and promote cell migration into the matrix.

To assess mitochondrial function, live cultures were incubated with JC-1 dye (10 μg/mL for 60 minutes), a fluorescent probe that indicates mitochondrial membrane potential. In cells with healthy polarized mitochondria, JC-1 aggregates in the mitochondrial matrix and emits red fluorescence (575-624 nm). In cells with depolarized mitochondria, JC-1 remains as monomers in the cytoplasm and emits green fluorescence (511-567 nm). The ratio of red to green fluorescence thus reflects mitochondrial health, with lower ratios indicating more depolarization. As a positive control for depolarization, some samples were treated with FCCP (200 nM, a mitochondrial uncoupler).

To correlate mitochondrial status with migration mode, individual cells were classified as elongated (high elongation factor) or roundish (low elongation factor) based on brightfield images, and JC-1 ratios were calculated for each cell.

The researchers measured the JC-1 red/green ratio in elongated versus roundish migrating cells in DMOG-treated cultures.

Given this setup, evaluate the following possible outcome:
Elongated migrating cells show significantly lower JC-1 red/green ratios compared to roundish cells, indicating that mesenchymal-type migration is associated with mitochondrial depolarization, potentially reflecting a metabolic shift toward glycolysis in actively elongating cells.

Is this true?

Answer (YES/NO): NO